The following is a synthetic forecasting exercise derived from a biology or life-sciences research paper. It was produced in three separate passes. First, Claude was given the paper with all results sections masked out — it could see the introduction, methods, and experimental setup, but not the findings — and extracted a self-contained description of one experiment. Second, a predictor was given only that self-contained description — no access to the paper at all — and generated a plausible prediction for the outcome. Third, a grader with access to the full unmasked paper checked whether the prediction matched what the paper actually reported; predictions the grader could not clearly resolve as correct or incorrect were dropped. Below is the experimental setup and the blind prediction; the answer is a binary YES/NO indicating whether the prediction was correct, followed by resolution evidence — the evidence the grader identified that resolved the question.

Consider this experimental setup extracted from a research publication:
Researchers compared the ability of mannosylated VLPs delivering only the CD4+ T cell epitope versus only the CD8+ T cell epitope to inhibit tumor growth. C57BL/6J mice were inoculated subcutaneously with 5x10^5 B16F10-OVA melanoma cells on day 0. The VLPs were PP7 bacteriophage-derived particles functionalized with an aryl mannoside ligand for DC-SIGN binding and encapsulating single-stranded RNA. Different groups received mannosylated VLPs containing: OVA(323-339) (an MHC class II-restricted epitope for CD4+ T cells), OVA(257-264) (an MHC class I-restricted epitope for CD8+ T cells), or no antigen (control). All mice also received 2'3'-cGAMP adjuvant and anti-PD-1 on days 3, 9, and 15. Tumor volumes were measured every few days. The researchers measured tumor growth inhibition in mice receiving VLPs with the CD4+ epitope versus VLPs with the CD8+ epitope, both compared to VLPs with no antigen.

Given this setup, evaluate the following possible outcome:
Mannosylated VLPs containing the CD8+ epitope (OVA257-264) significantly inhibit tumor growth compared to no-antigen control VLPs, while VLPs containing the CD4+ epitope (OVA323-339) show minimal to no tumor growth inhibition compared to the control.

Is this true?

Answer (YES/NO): YES